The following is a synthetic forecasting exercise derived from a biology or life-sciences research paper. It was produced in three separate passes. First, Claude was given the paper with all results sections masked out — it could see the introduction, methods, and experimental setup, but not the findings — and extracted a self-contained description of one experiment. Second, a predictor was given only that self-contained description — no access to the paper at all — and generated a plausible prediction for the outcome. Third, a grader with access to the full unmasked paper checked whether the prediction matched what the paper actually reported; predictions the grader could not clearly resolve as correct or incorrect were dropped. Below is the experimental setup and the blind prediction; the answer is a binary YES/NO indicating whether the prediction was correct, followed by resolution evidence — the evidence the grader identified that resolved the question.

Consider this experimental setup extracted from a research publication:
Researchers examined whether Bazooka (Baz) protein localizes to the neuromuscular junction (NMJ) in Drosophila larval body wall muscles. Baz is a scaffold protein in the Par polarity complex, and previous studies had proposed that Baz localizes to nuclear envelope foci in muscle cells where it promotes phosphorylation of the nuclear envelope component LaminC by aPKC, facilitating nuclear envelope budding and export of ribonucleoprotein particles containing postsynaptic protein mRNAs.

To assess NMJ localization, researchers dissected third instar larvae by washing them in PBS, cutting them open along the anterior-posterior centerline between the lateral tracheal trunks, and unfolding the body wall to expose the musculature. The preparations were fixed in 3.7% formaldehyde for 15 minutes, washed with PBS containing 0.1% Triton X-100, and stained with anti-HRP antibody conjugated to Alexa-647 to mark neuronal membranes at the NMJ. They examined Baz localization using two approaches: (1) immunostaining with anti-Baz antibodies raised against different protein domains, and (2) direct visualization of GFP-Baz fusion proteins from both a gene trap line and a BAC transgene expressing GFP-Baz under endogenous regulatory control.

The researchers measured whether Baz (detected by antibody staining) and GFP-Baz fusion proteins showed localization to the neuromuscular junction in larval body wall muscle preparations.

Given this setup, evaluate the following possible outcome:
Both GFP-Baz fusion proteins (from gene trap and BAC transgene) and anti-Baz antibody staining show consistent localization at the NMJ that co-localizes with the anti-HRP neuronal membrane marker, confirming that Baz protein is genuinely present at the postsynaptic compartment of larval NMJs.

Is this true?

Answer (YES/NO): NO